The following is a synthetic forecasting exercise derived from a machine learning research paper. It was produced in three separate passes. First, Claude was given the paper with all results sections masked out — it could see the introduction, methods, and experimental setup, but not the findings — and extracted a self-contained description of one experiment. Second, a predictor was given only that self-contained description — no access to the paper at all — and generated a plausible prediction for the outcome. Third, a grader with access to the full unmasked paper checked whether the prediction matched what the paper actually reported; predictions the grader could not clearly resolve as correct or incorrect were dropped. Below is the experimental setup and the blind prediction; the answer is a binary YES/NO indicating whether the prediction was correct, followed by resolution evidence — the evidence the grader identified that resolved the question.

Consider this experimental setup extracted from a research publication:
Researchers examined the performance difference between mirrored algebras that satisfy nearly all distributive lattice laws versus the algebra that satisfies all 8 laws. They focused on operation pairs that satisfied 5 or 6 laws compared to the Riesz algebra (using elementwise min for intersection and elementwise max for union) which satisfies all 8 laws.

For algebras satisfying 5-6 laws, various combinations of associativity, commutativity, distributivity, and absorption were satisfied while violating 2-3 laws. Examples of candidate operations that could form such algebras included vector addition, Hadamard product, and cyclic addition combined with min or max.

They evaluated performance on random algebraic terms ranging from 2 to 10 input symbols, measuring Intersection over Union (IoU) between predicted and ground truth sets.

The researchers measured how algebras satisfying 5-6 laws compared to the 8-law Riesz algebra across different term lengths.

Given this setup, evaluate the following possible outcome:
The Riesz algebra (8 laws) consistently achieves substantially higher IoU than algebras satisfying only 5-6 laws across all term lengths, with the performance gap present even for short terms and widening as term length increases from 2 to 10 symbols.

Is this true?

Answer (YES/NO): NO